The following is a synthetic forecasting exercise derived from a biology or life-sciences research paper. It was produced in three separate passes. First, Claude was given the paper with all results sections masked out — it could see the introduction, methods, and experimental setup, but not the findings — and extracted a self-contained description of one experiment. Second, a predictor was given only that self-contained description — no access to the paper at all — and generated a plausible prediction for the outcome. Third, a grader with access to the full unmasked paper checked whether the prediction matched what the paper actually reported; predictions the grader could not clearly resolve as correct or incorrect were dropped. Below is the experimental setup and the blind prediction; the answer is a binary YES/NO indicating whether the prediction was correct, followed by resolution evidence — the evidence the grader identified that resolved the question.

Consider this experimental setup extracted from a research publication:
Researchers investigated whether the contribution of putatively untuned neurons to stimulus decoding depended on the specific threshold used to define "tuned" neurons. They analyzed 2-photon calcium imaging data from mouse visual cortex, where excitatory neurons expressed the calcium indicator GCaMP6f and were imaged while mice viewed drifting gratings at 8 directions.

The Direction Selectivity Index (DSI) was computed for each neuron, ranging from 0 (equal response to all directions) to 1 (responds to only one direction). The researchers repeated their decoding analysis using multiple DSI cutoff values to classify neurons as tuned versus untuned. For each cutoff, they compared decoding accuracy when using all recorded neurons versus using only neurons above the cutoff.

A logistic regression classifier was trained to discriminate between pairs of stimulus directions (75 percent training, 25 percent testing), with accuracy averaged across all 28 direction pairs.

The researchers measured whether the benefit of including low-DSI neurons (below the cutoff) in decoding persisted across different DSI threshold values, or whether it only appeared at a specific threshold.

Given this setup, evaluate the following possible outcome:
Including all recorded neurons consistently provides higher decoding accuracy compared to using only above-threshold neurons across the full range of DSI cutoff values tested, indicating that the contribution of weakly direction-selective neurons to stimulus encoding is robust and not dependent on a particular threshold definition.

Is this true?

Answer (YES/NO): YES